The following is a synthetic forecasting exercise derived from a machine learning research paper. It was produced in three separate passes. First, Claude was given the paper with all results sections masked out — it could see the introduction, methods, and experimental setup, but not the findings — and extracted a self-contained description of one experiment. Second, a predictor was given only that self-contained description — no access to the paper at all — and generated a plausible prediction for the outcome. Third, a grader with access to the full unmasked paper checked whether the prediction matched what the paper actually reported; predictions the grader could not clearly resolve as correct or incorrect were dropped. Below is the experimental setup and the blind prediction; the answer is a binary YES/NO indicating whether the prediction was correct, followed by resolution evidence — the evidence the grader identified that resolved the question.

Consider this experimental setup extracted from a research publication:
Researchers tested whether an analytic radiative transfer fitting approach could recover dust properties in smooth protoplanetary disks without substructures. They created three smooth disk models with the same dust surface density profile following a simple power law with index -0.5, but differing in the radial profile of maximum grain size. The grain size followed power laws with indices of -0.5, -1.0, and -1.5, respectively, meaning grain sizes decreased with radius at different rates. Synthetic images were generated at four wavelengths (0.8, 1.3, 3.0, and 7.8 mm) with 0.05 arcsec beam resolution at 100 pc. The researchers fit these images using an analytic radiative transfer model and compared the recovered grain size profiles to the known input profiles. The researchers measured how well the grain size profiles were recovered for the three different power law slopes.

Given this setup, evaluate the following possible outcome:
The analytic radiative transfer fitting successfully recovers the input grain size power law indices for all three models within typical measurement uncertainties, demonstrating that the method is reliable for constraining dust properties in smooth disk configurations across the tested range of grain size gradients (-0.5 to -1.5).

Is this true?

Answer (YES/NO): NO